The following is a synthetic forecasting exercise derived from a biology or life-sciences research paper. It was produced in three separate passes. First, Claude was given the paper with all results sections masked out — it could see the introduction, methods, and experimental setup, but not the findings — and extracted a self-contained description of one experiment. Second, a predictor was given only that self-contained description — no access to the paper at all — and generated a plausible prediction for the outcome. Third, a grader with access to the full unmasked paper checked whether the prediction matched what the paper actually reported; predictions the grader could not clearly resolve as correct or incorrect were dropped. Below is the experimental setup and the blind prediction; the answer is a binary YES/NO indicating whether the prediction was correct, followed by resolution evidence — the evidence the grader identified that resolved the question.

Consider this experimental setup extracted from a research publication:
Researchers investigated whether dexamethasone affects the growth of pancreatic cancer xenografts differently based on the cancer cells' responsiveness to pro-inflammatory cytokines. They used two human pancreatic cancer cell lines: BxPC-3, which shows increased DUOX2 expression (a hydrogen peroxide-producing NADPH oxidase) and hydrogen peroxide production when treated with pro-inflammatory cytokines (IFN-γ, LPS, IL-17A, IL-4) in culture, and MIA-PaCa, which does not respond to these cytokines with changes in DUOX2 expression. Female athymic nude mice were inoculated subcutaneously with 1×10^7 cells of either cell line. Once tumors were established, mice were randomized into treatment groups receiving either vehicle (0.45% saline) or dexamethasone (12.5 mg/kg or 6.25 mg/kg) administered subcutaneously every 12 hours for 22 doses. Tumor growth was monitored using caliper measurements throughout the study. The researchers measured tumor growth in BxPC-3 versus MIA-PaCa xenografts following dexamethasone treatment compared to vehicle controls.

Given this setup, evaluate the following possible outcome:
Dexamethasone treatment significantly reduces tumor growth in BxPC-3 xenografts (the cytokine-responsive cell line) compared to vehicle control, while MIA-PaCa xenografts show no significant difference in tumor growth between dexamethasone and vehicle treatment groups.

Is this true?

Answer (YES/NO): YES